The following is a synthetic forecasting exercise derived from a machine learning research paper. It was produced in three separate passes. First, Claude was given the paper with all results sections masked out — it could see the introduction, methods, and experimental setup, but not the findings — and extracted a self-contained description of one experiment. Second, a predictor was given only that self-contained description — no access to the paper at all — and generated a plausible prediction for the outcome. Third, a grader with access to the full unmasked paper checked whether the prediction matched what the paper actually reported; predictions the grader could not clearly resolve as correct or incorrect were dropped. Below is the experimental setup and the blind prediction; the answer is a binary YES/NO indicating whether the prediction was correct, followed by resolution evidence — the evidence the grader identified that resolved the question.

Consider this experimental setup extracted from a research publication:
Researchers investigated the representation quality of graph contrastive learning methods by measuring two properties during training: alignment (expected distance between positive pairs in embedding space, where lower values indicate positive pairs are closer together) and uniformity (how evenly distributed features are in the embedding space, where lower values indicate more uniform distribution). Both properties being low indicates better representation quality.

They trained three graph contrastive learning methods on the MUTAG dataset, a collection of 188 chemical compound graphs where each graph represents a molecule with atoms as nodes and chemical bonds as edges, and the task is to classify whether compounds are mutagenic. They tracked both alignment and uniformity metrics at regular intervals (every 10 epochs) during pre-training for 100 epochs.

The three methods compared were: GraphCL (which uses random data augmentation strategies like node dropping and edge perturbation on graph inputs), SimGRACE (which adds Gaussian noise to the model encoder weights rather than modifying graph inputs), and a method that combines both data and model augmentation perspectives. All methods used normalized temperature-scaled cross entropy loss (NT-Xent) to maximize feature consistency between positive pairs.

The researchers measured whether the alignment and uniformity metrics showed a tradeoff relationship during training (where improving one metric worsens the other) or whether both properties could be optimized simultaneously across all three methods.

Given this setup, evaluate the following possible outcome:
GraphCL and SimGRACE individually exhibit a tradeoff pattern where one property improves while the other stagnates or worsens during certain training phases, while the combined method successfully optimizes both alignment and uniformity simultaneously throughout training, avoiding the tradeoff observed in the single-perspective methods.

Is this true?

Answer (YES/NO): NO